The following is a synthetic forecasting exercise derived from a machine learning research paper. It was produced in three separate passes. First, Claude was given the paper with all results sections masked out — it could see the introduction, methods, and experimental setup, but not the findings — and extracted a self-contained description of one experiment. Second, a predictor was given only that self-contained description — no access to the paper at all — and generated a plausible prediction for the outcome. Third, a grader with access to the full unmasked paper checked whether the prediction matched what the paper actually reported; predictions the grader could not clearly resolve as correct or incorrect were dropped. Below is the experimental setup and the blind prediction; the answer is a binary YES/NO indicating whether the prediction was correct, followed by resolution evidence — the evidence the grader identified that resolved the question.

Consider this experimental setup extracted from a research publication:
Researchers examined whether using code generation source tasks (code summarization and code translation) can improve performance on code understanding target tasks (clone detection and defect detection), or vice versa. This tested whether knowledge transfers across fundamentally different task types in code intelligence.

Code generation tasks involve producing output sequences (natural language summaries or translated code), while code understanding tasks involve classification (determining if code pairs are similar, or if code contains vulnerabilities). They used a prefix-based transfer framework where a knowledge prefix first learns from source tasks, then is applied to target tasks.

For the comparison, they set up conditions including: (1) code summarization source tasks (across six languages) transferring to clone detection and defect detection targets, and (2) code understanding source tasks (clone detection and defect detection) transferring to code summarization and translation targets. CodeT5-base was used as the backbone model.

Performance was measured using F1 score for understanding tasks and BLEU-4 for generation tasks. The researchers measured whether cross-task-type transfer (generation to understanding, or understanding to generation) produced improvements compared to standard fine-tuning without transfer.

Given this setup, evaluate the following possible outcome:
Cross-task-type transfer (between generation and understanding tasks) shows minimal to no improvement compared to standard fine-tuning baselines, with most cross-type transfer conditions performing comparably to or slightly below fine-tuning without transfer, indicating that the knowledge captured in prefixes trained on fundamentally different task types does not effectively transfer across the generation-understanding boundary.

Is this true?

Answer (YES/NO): NO